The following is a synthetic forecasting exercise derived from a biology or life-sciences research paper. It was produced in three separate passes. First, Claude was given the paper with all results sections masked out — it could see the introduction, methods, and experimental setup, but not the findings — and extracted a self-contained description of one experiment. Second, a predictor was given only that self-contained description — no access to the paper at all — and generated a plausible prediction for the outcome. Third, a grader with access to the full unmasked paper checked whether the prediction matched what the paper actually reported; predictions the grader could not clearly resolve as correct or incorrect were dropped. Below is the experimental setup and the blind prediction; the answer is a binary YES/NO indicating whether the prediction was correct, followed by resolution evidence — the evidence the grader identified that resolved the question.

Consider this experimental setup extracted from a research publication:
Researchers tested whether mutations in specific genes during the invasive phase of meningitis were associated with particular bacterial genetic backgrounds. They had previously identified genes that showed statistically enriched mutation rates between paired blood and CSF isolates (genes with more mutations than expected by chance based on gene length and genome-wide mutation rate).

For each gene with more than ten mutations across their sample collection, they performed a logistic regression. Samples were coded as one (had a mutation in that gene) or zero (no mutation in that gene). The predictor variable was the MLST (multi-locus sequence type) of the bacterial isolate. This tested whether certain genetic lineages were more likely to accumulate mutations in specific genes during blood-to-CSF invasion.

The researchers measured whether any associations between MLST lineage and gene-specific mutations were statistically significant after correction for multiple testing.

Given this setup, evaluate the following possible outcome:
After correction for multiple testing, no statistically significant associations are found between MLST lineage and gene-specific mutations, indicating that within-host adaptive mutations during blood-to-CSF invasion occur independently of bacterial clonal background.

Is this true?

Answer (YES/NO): YES